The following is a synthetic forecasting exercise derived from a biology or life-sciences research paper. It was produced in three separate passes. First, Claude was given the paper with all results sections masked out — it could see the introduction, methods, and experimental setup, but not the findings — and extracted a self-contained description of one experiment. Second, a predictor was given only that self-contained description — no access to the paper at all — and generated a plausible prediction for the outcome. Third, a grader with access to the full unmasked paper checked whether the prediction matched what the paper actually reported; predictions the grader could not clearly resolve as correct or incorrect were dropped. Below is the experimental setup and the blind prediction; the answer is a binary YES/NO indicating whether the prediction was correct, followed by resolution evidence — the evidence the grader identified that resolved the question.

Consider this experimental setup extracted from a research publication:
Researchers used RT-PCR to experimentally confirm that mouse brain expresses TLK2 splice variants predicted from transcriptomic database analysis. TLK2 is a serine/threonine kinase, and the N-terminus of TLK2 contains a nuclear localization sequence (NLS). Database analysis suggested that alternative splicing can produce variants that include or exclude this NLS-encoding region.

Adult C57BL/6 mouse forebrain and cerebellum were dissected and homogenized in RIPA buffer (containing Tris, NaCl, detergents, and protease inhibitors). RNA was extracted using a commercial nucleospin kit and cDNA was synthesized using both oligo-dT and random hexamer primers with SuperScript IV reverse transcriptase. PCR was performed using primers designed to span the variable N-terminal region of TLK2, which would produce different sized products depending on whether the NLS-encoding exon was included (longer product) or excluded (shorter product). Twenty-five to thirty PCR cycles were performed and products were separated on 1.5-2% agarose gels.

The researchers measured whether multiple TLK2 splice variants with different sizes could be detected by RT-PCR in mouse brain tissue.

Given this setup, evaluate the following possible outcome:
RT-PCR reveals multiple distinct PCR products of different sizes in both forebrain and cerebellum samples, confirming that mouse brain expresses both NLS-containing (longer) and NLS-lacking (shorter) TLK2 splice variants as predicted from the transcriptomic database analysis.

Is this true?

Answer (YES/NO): YES